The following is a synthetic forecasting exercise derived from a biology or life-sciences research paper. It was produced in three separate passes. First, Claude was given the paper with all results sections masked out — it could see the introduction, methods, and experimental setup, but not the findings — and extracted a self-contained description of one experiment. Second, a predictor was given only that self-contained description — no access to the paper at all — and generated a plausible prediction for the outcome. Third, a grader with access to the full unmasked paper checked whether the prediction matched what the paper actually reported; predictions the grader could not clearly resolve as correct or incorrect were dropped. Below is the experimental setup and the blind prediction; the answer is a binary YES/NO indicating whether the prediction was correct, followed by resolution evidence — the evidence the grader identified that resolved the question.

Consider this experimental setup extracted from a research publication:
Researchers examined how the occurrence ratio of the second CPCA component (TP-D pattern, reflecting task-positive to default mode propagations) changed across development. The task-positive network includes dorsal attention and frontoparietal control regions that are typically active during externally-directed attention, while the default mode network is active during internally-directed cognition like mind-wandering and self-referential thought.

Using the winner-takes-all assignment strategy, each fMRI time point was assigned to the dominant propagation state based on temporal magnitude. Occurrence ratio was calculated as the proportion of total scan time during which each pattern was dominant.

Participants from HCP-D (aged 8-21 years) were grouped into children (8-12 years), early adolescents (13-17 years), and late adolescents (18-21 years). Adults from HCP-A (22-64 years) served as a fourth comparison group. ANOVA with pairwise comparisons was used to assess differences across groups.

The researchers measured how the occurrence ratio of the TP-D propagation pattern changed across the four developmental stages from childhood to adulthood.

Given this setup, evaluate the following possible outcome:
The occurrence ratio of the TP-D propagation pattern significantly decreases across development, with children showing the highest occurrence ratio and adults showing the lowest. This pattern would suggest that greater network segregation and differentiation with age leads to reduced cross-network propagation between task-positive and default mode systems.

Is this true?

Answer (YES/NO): NO